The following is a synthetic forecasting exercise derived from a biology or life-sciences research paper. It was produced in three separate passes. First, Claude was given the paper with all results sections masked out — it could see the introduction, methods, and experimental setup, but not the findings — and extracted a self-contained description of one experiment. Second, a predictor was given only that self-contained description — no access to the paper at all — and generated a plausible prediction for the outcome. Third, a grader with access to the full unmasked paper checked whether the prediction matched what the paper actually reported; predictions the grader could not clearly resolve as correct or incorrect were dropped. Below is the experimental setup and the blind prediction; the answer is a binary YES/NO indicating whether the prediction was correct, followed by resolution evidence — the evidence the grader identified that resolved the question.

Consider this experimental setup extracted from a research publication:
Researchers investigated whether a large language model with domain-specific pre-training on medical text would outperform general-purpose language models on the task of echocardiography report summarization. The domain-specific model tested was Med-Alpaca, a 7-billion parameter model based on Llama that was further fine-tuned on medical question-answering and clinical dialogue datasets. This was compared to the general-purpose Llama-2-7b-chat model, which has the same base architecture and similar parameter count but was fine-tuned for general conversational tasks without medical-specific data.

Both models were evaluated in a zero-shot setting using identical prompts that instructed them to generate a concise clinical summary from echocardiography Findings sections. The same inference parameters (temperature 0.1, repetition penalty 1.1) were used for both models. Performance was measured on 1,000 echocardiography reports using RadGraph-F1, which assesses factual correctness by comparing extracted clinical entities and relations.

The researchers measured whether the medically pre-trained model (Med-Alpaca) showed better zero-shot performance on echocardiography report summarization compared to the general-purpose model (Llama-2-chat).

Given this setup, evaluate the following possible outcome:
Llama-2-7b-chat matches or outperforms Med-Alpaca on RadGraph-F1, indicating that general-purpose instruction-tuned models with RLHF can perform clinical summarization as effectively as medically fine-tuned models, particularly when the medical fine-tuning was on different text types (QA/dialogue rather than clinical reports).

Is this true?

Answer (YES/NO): YES